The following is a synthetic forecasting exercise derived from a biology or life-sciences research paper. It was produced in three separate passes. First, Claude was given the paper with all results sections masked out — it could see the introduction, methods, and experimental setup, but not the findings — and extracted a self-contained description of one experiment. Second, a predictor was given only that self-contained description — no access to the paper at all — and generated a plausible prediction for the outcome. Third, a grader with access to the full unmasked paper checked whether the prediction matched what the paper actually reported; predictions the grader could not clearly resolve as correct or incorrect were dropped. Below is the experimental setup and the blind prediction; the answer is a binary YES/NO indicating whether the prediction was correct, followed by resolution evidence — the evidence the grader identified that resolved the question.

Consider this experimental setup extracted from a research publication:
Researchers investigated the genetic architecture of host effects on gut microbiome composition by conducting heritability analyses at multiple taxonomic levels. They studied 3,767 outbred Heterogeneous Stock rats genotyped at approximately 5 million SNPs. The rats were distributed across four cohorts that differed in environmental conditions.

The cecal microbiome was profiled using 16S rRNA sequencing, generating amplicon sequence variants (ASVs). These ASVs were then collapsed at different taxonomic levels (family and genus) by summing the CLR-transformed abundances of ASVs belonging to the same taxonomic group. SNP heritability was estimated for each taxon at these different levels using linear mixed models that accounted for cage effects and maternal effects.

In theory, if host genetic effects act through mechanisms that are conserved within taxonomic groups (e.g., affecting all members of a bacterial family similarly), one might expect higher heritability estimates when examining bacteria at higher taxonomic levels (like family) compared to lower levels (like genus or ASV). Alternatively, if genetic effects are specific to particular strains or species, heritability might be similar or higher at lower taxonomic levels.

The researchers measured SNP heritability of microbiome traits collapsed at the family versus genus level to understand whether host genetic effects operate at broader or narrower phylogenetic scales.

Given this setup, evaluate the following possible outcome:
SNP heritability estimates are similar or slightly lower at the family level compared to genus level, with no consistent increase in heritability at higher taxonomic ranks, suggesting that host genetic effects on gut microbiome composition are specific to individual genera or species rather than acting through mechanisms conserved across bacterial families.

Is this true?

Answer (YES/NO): YES